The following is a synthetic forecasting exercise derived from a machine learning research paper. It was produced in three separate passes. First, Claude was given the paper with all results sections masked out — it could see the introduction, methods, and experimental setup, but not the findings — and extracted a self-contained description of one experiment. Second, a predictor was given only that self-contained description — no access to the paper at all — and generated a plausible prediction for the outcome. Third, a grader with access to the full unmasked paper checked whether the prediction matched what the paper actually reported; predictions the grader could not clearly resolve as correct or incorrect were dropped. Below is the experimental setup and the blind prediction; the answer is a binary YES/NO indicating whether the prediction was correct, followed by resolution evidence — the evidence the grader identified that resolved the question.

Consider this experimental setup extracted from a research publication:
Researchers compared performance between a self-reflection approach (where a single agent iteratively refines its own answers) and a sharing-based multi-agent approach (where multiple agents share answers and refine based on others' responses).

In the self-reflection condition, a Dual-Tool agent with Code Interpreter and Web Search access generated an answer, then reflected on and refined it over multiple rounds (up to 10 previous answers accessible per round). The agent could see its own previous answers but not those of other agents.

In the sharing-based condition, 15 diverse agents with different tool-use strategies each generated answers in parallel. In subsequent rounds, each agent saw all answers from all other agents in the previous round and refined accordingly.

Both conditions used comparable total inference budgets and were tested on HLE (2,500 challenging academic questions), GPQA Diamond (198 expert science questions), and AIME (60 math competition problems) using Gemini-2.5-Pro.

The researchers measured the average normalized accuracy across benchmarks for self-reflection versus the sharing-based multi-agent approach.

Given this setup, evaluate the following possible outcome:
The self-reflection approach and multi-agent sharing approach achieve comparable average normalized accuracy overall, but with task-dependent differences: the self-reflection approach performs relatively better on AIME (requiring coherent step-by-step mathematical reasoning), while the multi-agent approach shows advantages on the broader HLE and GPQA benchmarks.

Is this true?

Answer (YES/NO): NO